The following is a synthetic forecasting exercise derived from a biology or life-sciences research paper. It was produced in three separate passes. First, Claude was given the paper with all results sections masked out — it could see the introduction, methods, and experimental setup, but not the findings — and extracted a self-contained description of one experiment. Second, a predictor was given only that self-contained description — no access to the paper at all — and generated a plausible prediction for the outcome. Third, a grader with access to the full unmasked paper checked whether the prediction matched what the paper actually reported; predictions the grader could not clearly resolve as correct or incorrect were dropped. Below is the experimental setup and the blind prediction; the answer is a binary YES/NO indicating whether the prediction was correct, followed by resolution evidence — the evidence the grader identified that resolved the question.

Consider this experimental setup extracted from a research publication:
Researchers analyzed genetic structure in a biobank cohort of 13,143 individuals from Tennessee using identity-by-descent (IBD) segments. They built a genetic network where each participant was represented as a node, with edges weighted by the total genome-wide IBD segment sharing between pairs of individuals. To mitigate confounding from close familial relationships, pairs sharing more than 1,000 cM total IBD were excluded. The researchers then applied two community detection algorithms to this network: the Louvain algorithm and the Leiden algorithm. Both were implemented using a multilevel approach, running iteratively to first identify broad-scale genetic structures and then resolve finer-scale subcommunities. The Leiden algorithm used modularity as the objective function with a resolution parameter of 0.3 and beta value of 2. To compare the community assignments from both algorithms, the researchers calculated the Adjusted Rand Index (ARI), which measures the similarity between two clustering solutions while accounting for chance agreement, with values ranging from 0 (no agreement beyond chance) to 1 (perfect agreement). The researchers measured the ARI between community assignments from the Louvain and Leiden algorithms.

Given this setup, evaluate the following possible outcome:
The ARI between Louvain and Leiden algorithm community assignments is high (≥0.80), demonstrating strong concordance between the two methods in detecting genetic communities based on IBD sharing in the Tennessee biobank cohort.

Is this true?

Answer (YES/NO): YES